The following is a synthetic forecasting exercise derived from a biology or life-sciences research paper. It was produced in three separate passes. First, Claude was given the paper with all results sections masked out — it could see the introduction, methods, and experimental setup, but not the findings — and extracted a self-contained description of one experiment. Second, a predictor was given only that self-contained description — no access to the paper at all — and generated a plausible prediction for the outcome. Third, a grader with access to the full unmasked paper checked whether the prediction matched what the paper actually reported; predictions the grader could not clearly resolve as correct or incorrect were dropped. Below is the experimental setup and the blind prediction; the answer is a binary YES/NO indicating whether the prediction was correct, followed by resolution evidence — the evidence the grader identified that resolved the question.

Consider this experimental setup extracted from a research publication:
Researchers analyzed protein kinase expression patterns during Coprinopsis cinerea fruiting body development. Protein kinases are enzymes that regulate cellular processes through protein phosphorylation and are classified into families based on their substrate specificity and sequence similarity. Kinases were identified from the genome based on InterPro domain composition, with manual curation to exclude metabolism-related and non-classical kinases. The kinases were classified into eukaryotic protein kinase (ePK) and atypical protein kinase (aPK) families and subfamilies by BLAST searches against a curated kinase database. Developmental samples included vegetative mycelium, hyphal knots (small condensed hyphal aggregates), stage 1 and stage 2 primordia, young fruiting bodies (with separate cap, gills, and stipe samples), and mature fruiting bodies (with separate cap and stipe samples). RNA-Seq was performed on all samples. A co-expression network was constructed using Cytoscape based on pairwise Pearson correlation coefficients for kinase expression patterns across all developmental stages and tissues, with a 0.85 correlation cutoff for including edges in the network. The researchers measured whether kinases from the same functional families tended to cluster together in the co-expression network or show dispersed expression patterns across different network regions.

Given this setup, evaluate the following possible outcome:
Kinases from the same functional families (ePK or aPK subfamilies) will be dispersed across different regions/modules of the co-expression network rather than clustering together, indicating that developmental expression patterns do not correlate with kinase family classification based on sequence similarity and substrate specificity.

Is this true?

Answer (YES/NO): YES